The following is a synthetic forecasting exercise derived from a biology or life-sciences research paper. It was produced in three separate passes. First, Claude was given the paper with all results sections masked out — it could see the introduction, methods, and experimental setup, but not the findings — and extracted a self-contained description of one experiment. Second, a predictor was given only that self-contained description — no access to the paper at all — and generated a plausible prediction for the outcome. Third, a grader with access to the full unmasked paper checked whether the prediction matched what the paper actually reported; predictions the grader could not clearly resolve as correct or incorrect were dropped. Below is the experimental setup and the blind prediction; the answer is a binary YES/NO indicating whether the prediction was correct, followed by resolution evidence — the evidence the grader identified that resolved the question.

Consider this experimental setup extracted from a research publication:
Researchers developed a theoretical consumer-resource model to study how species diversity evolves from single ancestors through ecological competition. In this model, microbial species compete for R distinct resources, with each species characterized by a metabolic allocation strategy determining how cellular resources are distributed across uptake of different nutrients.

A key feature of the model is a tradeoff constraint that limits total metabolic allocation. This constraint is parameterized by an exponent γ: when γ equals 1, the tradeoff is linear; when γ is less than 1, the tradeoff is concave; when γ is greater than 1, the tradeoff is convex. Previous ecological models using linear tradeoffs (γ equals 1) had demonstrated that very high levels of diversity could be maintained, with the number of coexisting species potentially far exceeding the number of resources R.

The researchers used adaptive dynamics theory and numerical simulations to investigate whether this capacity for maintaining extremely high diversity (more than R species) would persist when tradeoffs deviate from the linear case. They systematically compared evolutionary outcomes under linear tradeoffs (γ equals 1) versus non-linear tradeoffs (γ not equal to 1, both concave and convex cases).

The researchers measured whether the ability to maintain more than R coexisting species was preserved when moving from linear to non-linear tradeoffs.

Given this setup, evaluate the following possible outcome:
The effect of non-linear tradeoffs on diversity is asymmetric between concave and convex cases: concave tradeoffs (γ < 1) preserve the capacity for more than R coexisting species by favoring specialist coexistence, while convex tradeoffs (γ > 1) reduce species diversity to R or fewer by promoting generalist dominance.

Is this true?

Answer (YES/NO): NO